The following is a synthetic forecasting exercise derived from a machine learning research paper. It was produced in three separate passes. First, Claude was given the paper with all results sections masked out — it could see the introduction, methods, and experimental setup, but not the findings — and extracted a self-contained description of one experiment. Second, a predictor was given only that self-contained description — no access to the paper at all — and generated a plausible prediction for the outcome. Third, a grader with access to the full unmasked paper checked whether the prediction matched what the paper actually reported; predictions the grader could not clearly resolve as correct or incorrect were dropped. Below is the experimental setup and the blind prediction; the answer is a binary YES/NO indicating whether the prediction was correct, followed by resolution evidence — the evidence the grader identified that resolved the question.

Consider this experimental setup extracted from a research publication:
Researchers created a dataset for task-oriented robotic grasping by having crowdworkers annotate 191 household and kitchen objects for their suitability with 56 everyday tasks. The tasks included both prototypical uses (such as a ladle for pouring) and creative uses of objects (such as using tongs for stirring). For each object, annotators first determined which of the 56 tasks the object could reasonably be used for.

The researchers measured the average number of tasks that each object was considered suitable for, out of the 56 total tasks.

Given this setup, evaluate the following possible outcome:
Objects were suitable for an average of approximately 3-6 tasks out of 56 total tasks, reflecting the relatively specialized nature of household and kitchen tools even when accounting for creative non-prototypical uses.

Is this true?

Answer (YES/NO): NO